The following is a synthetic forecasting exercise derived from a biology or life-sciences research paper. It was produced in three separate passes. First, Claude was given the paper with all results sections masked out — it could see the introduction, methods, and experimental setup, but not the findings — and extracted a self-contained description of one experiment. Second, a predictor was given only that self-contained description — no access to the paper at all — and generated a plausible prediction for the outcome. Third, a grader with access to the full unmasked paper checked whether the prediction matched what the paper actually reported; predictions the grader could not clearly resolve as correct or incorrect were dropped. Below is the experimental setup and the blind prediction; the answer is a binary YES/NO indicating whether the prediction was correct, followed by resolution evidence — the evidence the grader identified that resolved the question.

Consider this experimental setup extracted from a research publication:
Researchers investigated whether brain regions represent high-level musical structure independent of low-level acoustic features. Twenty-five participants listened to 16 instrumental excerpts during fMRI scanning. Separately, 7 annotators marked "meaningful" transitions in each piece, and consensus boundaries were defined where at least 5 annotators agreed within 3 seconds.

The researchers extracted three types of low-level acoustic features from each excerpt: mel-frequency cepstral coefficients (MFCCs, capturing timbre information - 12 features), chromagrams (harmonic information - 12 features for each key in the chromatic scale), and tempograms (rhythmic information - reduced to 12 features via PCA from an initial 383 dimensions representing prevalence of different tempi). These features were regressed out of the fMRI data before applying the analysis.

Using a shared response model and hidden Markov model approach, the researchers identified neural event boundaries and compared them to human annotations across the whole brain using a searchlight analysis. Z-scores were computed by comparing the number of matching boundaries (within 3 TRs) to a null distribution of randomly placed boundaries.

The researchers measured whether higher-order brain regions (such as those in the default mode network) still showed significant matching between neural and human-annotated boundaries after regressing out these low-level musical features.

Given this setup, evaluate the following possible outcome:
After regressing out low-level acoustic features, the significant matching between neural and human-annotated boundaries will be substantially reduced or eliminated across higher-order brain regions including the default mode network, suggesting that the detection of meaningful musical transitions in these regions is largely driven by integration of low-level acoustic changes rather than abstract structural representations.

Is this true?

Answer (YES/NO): NO